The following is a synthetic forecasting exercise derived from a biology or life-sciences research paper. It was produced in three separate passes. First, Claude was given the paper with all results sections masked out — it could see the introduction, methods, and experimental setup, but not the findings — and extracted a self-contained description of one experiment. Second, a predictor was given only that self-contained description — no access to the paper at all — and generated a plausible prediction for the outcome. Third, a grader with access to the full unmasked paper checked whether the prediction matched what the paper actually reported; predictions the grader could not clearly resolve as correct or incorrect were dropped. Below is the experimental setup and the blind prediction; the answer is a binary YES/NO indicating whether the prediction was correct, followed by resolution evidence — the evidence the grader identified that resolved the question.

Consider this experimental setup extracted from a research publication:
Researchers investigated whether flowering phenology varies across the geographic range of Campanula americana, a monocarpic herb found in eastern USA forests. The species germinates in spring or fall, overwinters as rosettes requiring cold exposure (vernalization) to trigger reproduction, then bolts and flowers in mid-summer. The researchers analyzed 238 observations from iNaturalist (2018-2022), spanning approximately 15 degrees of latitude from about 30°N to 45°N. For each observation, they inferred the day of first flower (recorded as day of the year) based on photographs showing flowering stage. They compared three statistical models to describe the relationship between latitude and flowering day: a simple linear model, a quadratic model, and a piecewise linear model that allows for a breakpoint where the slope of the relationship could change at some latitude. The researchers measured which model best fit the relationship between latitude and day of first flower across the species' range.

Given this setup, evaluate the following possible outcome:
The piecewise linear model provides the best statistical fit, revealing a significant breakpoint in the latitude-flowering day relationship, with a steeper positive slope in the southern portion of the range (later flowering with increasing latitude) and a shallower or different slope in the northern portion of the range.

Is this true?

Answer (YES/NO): NO